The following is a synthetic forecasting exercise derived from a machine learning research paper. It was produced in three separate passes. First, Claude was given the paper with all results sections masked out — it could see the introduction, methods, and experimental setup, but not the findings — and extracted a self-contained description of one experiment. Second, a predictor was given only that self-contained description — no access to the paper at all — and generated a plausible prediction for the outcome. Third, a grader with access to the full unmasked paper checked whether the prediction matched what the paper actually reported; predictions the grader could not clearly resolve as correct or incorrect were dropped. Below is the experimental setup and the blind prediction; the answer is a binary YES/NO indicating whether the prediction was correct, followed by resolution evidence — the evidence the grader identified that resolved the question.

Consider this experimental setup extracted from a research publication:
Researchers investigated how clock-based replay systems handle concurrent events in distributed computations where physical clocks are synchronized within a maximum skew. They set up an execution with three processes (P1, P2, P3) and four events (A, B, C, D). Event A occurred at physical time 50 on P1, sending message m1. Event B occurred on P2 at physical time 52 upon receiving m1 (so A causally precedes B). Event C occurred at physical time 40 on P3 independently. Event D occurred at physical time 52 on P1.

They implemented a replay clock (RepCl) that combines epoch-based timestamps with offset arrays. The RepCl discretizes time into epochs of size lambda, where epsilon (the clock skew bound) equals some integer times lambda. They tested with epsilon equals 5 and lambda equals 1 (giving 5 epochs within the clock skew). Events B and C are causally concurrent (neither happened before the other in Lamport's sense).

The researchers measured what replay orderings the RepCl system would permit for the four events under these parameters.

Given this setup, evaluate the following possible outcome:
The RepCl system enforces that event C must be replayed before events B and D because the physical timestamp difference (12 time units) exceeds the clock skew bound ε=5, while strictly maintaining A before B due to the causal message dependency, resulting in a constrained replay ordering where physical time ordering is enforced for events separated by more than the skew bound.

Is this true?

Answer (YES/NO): YES